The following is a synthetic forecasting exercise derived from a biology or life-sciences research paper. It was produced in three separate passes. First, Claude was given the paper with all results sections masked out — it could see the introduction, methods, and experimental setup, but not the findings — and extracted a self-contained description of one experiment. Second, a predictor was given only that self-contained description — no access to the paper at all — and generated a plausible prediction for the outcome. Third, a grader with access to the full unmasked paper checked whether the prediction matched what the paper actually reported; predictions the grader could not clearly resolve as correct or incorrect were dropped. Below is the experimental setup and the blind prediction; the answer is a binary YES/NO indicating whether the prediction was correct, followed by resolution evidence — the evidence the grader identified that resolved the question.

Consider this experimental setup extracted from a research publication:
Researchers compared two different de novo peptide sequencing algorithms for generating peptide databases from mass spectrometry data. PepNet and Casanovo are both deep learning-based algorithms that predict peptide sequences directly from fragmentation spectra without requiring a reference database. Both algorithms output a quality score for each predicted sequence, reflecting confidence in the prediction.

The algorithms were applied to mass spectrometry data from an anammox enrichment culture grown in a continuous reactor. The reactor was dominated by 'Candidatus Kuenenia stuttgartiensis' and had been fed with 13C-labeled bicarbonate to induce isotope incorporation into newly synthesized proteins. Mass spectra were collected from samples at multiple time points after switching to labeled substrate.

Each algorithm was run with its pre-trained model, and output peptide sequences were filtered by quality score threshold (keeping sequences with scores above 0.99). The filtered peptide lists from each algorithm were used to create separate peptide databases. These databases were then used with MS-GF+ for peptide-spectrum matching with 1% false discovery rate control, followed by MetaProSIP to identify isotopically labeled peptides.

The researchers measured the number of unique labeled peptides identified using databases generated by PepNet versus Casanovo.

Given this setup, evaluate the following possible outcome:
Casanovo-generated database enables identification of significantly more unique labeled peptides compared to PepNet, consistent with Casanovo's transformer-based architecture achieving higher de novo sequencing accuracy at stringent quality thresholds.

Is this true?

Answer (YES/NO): YES